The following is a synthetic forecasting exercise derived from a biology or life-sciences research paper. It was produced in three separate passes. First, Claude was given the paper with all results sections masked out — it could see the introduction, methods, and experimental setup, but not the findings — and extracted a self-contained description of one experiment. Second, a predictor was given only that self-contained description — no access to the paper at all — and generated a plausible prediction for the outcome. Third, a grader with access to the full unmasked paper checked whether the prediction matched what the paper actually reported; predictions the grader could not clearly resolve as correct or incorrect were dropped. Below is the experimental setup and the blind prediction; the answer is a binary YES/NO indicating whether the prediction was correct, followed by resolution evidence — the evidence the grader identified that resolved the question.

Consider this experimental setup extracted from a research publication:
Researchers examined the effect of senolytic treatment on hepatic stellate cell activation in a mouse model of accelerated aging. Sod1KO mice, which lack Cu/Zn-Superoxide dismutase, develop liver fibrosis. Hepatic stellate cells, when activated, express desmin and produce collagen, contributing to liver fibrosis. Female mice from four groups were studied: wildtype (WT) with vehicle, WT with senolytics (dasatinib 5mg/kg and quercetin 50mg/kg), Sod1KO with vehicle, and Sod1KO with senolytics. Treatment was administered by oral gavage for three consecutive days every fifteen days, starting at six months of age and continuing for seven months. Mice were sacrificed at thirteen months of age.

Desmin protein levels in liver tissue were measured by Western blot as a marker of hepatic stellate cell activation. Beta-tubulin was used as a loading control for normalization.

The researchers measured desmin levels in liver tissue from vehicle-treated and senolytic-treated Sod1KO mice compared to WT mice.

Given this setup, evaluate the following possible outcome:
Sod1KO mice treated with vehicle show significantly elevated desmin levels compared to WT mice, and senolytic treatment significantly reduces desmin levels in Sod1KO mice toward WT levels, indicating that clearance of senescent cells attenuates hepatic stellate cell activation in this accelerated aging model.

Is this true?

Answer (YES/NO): NO